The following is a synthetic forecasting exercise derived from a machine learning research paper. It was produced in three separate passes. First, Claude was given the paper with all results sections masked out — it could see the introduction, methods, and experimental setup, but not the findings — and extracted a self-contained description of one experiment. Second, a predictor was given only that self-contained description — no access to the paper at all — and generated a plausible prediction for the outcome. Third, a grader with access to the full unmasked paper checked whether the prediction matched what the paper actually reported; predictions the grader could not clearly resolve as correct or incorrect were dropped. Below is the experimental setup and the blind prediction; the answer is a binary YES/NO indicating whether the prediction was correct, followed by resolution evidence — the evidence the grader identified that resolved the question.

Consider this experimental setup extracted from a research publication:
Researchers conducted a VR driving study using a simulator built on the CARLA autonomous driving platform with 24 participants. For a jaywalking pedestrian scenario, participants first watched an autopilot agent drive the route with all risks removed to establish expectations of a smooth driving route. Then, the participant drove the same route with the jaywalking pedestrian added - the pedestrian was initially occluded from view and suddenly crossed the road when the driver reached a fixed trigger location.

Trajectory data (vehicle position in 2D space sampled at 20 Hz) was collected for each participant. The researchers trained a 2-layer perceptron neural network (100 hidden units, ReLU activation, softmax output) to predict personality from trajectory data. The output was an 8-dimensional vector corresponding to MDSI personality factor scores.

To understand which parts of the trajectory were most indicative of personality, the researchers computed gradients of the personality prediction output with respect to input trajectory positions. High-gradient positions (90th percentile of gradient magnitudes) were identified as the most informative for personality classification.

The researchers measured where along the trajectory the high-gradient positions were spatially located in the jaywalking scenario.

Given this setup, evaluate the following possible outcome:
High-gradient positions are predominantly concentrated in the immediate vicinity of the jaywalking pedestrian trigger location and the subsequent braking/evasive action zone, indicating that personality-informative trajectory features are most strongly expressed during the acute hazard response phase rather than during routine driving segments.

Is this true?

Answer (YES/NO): NO